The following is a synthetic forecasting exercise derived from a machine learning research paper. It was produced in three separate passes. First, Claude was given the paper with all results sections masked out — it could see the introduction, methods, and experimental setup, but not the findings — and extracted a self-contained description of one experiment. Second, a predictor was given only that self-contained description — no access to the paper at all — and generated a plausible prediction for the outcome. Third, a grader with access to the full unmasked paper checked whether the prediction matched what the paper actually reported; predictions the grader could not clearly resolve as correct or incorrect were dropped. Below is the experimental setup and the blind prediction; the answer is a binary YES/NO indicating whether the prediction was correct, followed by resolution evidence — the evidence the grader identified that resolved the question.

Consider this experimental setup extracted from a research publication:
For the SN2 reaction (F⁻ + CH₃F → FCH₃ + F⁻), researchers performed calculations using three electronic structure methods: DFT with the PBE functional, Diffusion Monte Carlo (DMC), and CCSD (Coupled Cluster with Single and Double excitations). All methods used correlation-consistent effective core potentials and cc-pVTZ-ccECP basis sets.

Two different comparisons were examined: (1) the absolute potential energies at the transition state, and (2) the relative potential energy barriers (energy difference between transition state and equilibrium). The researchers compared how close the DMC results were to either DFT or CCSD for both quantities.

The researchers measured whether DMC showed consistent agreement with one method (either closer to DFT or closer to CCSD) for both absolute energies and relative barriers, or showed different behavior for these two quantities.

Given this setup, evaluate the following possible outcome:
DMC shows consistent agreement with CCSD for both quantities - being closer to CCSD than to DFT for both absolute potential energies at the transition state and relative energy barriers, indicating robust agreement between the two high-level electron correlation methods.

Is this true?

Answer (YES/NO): NO